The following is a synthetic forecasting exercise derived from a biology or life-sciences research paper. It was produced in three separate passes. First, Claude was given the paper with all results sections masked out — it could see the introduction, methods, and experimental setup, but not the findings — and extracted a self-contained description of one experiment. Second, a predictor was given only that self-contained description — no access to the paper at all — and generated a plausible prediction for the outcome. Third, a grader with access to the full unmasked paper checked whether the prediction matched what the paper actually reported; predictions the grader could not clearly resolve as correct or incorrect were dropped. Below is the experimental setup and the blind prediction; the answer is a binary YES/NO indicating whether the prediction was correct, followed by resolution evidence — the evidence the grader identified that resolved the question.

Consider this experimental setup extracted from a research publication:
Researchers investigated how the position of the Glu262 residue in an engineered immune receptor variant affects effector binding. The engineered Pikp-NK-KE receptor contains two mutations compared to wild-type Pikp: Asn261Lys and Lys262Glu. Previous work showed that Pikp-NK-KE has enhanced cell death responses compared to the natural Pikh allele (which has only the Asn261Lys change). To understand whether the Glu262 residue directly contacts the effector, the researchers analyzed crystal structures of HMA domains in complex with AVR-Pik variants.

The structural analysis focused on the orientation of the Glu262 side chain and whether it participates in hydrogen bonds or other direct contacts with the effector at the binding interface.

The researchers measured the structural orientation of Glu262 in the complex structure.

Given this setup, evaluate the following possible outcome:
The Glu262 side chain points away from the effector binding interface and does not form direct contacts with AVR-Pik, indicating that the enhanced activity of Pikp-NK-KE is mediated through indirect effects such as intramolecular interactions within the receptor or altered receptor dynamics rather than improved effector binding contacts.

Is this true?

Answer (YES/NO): YES